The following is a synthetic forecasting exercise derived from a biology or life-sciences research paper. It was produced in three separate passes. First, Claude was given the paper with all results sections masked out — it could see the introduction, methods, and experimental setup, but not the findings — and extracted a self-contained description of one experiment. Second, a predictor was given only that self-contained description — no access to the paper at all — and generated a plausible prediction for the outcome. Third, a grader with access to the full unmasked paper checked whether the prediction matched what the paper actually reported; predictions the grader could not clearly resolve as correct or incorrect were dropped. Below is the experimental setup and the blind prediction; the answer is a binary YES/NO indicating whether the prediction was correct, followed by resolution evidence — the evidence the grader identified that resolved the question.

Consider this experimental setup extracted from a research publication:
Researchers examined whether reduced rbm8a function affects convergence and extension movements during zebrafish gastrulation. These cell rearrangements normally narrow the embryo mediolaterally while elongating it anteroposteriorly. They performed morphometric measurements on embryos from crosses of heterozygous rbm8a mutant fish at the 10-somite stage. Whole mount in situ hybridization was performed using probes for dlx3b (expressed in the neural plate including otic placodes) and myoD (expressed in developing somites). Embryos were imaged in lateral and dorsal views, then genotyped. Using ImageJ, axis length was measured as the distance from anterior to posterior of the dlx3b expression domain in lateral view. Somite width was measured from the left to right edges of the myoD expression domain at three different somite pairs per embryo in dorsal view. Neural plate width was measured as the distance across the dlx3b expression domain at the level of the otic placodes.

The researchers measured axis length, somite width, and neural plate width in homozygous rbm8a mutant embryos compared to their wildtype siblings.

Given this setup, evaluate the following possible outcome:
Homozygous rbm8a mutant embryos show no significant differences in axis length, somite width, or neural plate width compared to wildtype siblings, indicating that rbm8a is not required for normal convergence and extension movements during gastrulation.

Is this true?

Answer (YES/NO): NO